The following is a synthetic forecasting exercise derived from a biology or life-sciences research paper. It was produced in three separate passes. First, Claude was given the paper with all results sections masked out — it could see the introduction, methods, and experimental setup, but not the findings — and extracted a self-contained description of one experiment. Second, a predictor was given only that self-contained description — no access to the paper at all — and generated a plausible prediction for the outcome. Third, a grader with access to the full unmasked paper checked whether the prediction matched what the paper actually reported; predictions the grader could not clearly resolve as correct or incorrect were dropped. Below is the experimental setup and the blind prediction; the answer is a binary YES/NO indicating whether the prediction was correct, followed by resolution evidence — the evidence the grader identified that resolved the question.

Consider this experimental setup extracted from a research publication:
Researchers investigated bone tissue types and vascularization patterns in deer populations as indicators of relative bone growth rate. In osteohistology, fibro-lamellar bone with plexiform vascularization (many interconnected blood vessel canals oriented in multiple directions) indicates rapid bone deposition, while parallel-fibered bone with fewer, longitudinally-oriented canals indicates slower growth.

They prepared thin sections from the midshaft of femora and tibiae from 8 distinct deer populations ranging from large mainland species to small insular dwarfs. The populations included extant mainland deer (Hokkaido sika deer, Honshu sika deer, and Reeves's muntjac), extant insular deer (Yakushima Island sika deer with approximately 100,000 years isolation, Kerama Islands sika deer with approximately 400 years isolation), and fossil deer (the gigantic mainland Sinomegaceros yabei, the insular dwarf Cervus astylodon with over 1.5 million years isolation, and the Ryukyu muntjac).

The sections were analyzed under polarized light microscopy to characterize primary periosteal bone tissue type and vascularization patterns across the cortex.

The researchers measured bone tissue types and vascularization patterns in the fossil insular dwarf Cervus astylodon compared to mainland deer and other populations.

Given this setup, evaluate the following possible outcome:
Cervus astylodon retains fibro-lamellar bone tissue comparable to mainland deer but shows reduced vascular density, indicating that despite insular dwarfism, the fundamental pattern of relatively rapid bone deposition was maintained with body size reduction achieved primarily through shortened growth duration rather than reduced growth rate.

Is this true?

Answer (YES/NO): NO